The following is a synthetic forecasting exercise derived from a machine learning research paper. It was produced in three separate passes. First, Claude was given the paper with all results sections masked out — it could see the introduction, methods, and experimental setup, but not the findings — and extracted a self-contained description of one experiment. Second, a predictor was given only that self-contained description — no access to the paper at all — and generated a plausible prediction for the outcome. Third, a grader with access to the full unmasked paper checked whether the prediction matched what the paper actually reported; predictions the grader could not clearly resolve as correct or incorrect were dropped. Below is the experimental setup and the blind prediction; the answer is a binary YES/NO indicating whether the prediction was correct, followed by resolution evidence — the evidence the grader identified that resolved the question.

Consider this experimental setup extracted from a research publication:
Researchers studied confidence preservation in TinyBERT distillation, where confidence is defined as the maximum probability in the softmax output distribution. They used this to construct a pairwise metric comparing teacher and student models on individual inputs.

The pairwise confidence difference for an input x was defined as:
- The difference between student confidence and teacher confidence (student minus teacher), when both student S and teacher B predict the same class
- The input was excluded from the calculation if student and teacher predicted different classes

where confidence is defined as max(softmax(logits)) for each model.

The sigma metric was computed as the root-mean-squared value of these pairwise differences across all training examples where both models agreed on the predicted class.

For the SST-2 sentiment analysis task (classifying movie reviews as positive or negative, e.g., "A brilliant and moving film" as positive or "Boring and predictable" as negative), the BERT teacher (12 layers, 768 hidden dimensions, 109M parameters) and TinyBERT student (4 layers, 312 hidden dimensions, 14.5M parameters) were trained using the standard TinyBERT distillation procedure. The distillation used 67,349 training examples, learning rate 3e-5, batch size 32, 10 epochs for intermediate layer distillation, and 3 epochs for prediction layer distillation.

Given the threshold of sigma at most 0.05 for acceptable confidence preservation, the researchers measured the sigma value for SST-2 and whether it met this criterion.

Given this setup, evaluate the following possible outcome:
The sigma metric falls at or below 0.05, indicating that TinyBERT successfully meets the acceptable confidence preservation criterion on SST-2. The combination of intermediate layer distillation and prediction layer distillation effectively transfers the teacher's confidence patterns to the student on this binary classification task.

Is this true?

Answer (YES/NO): NO